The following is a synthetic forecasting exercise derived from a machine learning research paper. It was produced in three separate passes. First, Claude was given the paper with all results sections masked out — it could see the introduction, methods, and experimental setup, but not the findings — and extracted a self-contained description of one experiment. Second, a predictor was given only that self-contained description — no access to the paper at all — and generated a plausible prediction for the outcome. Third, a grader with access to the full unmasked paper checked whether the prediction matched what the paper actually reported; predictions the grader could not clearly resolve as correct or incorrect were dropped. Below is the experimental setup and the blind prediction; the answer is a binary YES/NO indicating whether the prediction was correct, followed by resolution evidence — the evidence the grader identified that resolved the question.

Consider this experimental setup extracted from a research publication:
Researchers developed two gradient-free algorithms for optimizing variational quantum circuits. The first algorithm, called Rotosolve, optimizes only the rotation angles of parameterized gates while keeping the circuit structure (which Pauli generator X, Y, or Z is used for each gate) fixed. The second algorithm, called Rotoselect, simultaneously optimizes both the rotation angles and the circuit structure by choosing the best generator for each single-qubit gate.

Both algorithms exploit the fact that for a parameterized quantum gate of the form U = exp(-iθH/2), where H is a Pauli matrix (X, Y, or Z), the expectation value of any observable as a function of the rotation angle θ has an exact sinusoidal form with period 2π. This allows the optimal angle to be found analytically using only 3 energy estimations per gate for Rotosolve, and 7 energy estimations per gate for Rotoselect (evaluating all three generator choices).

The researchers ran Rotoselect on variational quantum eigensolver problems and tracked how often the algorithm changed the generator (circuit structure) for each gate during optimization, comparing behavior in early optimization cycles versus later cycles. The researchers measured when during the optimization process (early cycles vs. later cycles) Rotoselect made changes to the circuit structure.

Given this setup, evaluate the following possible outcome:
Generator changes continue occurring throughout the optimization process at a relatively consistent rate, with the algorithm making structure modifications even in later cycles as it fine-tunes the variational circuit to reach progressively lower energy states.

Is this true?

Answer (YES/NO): NO